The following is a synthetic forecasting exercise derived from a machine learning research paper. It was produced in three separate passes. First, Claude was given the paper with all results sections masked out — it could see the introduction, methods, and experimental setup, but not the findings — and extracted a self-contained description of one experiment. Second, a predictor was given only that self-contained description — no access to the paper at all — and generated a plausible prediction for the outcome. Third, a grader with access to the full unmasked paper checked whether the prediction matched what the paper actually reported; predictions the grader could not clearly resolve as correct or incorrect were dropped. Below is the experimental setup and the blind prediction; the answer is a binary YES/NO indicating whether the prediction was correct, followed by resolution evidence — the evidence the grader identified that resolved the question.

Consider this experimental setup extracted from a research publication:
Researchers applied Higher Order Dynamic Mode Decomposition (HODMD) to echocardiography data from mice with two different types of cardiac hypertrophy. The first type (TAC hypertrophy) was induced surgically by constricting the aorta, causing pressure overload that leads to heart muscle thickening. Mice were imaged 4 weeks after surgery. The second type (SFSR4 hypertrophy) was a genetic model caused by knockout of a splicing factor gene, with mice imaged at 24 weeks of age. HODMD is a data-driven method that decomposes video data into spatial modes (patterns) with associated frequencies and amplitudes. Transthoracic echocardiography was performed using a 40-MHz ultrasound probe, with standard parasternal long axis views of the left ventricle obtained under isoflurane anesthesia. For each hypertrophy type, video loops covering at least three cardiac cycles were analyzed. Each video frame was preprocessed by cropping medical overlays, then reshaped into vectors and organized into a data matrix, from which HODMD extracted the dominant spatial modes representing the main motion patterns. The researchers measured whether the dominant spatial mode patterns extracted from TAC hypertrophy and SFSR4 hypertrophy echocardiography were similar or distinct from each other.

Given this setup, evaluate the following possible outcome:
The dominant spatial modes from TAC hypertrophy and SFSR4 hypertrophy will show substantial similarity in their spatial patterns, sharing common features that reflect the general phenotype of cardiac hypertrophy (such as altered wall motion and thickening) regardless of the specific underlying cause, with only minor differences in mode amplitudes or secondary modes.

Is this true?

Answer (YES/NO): YES